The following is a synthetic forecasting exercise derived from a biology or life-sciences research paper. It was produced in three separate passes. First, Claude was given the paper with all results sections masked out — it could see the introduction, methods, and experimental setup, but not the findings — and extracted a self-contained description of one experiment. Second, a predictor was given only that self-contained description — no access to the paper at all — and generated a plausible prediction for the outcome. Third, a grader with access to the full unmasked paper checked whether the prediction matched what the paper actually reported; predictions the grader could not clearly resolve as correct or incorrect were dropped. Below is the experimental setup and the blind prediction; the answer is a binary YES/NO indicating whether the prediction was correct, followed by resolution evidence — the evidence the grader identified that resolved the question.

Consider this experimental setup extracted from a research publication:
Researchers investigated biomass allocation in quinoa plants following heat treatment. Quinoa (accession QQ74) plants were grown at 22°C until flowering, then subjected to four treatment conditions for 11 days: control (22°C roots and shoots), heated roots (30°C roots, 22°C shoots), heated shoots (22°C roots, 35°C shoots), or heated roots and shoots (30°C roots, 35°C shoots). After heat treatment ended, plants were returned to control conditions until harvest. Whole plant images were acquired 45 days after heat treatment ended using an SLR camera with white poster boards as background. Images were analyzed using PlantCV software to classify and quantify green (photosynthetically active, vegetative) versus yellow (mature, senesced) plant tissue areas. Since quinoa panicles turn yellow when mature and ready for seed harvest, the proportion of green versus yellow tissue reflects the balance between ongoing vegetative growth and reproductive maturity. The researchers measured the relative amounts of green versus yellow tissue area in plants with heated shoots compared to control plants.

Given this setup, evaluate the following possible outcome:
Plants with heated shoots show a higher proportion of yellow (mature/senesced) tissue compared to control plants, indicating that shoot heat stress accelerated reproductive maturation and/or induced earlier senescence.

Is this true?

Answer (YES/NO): NO